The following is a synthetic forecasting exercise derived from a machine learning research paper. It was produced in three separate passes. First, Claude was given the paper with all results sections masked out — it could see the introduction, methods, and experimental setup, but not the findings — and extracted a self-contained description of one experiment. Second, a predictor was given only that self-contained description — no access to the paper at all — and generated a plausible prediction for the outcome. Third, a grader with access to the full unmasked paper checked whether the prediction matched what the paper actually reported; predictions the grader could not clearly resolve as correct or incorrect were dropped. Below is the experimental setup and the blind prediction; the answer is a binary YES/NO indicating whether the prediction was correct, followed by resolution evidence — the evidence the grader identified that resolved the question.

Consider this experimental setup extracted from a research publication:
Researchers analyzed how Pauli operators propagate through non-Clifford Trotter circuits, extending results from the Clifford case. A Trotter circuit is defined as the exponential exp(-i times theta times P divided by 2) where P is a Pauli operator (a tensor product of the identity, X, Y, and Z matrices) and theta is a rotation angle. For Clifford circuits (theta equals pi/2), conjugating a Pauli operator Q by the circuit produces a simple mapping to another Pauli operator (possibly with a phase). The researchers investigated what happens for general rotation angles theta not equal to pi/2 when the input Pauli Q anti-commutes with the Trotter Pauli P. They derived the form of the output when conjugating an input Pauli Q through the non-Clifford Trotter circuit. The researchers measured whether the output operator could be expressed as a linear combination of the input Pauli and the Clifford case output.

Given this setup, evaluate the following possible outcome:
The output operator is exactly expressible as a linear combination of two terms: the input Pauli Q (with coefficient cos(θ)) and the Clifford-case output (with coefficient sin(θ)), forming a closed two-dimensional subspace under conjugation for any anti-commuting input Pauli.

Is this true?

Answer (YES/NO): YES